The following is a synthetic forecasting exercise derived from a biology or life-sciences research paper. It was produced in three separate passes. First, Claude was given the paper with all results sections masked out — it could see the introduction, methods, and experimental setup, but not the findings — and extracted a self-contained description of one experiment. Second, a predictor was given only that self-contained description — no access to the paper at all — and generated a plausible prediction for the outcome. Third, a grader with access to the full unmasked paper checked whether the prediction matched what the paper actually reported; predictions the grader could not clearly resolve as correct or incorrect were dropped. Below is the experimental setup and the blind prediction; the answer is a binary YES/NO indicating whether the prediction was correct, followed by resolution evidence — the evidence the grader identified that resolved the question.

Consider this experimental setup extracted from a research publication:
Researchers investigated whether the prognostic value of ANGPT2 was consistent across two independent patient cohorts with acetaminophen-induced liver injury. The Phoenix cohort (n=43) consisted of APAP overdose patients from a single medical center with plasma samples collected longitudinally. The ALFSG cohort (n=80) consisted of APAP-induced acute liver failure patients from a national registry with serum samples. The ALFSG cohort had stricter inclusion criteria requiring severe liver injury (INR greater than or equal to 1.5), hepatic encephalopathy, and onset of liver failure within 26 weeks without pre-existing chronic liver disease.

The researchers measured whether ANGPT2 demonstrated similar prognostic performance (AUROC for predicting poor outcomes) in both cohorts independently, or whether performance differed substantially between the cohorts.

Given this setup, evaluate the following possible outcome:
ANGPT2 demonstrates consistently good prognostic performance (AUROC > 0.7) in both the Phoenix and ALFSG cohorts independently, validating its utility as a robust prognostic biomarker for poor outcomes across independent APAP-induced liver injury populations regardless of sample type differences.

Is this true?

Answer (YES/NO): YES